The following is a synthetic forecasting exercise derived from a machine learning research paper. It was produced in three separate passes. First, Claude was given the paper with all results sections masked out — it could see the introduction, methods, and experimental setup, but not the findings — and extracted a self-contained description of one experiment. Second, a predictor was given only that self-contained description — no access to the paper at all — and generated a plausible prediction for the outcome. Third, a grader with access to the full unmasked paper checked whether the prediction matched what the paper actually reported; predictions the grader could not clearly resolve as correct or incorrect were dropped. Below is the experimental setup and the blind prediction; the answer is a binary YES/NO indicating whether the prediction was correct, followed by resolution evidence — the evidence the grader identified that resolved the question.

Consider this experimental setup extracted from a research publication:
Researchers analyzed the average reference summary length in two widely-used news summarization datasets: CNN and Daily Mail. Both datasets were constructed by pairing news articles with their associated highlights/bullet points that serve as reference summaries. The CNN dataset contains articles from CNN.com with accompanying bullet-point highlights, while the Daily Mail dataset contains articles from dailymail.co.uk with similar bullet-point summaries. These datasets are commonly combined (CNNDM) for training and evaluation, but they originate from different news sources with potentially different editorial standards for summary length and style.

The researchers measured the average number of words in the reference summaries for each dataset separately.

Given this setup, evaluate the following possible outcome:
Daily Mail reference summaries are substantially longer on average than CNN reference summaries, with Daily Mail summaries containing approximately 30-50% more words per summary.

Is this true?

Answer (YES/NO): NO